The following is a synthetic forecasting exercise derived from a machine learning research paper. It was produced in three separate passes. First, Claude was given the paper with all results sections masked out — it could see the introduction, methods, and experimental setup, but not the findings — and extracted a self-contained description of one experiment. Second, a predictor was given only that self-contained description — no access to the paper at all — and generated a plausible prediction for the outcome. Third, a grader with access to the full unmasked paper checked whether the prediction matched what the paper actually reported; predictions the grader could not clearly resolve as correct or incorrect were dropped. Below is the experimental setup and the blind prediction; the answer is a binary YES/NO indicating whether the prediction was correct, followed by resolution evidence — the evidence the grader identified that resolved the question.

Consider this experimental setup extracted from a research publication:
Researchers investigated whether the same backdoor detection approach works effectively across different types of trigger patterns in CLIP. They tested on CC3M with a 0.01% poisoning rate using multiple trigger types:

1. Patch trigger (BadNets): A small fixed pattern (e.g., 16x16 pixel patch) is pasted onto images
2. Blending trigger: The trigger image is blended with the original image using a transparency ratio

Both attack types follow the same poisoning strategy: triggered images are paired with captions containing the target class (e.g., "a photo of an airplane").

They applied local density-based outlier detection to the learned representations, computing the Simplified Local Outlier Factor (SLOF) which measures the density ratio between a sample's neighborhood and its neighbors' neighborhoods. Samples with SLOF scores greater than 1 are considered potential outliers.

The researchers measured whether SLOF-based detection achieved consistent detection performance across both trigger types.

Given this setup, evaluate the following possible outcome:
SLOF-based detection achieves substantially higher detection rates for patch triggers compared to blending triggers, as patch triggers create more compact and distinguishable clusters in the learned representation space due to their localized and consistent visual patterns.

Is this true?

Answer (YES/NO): NO